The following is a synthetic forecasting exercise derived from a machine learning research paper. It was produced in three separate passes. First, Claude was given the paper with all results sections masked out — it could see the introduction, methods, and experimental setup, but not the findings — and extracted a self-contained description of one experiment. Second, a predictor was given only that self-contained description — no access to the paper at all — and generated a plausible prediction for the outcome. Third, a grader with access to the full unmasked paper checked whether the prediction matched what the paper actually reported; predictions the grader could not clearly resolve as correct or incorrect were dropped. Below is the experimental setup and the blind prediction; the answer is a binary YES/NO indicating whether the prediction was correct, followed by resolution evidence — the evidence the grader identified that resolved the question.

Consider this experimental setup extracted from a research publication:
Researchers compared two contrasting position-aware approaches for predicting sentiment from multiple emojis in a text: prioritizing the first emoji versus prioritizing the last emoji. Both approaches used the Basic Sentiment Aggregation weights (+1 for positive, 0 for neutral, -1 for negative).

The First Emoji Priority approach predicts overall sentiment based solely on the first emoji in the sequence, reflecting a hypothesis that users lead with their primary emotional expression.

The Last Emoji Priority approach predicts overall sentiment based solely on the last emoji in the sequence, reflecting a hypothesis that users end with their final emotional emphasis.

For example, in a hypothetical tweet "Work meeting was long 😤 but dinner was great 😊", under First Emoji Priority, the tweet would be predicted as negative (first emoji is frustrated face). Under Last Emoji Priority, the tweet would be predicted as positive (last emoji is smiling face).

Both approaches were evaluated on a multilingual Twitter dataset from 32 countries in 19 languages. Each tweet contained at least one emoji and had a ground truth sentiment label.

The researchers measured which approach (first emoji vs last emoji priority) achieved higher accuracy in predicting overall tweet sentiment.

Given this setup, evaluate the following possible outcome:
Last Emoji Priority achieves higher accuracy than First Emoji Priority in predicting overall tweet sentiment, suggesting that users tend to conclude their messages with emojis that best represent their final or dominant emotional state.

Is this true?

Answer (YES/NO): NO